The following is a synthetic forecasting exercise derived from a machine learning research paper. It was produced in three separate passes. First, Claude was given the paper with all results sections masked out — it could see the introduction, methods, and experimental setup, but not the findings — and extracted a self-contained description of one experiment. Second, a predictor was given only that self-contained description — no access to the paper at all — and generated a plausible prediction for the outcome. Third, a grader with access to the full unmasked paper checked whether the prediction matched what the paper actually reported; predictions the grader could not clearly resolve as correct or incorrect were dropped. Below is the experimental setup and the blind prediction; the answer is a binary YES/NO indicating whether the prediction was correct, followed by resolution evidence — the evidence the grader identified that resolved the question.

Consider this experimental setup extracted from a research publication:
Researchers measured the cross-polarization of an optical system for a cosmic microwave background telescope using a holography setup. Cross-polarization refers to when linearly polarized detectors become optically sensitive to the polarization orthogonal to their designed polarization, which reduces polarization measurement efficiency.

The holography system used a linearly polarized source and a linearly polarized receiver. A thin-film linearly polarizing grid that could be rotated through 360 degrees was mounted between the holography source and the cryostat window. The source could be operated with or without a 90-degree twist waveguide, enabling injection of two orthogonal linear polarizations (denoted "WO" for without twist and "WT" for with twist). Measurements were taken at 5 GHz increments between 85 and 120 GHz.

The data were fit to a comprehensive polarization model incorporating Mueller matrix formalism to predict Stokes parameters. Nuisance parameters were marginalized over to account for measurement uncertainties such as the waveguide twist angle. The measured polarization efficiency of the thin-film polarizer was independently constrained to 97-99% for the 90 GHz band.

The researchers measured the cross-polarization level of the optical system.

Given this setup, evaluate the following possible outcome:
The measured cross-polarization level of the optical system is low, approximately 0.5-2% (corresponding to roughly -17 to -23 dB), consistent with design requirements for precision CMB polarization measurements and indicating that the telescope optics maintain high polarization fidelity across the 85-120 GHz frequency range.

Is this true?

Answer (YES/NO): YES